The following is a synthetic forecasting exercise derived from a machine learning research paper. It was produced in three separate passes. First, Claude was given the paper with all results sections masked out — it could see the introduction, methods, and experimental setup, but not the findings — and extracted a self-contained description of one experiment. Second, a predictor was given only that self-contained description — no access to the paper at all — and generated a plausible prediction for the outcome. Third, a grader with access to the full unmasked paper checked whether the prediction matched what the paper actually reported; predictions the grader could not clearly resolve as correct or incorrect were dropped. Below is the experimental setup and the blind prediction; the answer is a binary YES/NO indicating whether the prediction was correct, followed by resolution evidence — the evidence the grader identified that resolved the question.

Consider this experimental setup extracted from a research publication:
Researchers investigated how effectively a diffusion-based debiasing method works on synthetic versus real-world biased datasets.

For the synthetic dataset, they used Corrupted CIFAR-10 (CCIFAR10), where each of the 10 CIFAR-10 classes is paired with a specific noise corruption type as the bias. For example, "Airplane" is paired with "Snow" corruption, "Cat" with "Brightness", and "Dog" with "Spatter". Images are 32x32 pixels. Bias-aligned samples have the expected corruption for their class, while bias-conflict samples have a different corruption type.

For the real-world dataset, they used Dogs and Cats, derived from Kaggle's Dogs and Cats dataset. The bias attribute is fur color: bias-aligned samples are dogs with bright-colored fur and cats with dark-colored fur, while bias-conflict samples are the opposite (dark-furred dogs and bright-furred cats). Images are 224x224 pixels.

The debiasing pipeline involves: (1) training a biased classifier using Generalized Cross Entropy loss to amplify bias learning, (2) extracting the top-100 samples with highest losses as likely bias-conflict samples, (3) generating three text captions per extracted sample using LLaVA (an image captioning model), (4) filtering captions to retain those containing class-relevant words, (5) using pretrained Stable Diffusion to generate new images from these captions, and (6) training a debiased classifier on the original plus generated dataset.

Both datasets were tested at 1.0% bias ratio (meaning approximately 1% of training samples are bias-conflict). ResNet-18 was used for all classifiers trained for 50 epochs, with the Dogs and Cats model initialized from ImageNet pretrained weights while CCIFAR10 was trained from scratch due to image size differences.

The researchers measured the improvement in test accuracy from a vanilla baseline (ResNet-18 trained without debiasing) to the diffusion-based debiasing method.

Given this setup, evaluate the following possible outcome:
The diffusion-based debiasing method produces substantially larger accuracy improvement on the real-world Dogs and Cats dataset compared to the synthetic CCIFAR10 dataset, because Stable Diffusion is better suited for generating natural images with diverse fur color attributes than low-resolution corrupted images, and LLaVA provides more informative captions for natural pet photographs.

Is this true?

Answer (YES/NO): YES